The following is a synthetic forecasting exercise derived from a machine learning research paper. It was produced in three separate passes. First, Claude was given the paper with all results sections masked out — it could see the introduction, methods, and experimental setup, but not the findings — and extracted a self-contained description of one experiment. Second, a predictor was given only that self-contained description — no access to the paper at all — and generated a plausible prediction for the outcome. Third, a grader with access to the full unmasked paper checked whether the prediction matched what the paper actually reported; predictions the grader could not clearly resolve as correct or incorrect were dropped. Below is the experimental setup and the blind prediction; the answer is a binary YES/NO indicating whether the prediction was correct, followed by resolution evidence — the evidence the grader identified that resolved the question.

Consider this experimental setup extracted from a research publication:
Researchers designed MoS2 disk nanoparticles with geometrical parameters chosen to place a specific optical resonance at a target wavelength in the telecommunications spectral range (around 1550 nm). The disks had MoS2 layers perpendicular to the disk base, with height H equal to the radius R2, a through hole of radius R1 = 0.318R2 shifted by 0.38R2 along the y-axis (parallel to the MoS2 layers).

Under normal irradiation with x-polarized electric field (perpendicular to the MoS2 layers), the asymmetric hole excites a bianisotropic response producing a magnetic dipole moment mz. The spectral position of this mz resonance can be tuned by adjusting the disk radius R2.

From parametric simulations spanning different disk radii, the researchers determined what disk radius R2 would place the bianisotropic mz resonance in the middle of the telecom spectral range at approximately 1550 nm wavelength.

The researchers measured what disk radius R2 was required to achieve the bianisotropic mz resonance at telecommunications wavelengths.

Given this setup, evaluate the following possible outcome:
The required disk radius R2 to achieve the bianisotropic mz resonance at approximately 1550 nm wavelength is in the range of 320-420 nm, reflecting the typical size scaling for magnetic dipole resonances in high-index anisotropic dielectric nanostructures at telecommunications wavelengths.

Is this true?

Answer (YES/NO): NO